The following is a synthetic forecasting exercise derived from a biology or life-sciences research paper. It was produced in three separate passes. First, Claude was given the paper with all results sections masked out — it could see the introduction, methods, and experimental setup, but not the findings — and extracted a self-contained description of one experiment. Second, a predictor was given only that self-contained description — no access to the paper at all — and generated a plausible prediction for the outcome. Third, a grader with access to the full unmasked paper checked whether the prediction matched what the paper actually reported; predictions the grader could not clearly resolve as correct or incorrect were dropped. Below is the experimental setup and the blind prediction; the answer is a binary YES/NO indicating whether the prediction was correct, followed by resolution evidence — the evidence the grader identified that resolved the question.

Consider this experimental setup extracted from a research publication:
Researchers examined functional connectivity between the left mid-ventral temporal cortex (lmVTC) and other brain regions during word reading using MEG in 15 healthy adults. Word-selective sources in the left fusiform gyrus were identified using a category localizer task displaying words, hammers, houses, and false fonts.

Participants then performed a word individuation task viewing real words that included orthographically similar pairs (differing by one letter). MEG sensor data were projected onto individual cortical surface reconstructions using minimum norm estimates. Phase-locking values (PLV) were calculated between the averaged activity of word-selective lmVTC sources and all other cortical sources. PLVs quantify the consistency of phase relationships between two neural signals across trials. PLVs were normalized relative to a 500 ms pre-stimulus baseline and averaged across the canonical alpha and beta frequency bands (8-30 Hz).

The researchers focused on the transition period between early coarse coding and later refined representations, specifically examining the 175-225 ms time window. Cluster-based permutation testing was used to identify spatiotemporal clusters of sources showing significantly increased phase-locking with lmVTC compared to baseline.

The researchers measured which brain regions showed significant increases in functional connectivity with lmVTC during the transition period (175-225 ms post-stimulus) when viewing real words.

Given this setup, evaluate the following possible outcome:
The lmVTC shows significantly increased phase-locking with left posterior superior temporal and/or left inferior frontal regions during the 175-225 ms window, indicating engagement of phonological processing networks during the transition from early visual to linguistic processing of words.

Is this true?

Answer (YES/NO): NO